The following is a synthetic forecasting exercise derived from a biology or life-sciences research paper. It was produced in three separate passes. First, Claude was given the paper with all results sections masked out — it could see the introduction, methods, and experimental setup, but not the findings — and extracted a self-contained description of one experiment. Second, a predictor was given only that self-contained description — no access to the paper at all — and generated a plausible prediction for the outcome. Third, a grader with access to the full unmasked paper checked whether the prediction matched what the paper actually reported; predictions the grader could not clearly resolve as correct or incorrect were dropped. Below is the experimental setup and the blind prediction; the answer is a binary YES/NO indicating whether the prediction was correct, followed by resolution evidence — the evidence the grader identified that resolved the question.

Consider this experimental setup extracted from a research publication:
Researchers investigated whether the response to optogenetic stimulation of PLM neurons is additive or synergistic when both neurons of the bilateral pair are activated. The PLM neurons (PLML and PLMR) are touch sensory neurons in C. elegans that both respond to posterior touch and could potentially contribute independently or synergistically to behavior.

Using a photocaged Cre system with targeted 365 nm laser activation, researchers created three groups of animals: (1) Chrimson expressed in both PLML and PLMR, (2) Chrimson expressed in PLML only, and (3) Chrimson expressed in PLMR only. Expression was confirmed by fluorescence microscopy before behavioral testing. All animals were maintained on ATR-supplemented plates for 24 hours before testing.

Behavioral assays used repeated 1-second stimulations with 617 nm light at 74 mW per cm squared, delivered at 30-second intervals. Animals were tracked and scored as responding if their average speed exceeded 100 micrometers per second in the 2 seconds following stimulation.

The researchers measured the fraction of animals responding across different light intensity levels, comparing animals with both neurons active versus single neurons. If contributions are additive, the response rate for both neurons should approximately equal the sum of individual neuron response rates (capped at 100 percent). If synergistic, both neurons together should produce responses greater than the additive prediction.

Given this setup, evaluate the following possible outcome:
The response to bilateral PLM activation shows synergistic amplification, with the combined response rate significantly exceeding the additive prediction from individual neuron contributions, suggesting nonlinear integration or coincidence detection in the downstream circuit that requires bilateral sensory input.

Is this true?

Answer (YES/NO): YES